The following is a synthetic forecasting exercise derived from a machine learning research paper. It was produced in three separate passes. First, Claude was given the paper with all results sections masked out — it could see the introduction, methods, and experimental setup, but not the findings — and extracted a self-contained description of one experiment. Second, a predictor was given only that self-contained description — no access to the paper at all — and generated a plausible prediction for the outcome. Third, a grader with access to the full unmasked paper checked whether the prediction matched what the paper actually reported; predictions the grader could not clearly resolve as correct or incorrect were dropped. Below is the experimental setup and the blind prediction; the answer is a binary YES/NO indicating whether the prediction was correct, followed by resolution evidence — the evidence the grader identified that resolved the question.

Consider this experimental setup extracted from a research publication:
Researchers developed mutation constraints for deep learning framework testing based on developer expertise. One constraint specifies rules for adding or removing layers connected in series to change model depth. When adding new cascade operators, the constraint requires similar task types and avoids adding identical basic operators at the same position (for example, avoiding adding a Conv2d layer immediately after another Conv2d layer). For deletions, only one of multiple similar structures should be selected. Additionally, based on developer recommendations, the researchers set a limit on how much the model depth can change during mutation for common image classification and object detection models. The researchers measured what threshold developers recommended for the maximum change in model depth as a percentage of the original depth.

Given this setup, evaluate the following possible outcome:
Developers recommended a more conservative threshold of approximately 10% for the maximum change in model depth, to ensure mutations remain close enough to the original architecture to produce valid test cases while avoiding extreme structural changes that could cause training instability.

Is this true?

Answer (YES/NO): NO